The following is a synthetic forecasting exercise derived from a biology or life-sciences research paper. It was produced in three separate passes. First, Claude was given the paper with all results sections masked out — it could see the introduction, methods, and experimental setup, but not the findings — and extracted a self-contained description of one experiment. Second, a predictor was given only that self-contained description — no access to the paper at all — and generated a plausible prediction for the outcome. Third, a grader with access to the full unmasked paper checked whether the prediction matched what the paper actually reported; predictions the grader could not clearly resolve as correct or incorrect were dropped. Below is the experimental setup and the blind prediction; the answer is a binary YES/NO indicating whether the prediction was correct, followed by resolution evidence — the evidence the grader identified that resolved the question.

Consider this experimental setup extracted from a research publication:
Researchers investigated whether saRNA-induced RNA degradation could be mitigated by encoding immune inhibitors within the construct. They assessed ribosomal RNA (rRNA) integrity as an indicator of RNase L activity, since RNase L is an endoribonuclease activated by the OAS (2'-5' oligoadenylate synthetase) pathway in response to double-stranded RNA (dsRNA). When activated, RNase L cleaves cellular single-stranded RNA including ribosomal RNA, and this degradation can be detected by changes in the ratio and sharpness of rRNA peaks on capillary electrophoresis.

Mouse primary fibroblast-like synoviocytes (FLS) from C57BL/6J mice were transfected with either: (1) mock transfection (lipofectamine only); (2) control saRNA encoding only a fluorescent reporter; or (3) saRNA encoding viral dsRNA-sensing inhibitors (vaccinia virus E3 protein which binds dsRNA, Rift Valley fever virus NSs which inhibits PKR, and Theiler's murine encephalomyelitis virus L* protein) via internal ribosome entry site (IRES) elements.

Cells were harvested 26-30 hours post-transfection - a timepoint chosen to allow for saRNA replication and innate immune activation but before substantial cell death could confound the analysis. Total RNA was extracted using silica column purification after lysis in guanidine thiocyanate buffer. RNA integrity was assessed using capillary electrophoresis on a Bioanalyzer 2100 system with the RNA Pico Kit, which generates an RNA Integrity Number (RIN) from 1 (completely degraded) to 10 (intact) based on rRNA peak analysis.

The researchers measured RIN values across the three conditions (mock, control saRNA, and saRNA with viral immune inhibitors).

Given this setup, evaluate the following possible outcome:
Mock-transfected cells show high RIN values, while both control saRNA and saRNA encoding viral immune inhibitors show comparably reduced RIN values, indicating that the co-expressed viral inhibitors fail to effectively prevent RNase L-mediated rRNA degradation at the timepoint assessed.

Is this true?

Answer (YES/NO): NO